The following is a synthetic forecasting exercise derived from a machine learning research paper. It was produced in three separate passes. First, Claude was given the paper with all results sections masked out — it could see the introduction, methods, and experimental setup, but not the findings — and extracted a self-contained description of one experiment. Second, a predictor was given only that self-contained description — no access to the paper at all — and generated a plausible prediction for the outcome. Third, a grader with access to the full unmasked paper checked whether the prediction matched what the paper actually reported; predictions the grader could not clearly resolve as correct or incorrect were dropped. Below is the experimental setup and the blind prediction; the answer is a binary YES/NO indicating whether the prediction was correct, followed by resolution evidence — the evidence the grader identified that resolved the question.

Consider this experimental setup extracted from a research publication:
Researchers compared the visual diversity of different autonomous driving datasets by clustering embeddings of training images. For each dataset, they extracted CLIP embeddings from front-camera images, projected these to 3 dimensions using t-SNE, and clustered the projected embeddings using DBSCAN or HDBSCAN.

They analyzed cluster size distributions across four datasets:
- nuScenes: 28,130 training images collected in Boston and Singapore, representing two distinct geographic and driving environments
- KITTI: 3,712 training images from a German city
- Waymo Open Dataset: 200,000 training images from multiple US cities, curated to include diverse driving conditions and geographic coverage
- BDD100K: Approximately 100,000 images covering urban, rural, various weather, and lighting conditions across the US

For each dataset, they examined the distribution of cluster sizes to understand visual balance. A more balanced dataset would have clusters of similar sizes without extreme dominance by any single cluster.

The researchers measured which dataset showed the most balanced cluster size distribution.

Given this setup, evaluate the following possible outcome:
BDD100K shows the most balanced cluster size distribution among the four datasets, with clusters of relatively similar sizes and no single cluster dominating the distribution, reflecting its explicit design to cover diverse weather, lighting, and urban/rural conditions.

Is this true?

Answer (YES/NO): NO